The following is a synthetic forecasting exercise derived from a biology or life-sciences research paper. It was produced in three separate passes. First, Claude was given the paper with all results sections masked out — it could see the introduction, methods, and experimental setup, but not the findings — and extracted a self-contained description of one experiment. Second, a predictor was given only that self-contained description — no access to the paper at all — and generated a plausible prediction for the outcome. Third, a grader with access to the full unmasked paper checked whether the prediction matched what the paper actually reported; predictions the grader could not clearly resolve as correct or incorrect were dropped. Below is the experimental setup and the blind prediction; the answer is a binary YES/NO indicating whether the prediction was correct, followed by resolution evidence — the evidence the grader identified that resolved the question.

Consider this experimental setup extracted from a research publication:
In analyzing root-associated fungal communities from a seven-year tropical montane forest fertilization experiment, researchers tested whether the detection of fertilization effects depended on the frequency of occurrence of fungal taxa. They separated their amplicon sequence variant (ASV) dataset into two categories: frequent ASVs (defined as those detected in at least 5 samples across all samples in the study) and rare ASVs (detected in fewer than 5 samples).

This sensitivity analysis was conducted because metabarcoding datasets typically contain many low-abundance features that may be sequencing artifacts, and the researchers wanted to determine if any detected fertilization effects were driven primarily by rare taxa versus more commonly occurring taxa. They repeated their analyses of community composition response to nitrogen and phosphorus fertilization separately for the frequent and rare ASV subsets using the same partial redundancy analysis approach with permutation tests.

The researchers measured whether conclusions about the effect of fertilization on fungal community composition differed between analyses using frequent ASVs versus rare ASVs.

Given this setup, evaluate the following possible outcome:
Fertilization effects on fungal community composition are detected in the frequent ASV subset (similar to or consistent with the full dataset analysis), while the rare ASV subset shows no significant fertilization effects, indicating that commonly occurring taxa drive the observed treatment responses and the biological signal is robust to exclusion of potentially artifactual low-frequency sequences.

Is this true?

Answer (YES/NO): NO